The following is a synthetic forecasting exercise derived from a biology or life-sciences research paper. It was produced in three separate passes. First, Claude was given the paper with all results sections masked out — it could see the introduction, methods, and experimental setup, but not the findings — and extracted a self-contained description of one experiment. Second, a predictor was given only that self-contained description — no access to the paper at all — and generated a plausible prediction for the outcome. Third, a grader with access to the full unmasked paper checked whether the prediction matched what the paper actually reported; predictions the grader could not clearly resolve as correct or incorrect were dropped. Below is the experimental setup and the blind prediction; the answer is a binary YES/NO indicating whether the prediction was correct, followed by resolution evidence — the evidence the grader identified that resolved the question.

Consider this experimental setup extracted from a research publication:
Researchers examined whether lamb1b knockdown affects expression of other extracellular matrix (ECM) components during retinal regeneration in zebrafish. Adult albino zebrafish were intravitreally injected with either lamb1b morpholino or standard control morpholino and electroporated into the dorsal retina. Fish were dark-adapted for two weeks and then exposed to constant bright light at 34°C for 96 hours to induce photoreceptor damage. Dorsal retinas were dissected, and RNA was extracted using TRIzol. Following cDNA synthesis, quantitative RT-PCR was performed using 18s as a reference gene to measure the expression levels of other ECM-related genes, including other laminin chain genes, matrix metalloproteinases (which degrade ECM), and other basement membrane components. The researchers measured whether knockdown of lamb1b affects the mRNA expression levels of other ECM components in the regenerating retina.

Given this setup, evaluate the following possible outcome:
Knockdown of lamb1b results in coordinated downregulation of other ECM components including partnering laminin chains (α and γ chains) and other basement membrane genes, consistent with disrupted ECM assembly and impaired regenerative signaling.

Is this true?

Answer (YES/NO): YES